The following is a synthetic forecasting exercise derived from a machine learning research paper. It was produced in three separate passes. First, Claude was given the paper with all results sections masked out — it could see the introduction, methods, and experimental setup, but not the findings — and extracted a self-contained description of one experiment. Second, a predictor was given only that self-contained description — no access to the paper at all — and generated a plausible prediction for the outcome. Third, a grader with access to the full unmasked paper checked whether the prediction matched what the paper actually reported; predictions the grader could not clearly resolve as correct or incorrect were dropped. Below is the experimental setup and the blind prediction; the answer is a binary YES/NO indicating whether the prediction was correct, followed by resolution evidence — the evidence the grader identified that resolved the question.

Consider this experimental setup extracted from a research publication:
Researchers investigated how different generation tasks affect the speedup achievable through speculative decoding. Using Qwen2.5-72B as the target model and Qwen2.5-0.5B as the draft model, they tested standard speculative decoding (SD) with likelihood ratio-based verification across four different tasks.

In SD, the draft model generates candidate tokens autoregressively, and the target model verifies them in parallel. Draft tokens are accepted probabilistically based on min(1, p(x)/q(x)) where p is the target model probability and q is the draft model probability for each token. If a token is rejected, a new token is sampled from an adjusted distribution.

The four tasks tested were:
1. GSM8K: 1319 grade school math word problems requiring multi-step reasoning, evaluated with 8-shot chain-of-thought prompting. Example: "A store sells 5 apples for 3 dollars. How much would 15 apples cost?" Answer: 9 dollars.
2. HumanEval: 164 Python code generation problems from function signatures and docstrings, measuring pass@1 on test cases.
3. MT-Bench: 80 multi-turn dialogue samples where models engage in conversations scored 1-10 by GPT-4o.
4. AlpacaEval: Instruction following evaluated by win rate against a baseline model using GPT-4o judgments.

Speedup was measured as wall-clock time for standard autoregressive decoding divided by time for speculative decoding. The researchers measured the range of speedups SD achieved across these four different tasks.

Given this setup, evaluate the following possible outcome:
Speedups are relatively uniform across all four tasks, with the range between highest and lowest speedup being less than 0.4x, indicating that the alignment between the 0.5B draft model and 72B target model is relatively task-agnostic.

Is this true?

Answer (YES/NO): NO